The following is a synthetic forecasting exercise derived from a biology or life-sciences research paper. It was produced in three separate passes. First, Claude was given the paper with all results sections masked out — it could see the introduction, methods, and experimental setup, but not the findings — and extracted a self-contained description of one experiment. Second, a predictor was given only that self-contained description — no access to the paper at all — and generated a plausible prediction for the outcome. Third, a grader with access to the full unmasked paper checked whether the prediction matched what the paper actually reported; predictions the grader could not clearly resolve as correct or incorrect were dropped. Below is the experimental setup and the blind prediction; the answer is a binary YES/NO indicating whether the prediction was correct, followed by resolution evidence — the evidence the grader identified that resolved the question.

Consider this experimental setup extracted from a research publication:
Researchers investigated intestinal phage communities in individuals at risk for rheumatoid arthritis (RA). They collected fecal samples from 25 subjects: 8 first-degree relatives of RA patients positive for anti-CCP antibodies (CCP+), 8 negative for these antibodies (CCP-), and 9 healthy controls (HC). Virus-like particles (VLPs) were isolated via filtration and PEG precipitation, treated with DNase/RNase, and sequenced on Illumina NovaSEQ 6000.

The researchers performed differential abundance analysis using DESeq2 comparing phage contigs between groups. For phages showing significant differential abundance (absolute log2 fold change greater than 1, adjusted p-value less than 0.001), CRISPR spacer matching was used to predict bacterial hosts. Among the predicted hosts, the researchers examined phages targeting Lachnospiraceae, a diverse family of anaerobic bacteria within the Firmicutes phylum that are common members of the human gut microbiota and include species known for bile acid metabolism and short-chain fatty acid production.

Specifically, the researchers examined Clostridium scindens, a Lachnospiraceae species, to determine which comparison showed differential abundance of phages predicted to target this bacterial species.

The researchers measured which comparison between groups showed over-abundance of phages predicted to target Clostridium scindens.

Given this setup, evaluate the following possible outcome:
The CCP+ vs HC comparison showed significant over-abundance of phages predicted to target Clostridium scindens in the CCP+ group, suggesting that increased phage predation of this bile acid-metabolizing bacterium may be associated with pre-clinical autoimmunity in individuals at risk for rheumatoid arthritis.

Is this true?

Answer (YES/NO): YES